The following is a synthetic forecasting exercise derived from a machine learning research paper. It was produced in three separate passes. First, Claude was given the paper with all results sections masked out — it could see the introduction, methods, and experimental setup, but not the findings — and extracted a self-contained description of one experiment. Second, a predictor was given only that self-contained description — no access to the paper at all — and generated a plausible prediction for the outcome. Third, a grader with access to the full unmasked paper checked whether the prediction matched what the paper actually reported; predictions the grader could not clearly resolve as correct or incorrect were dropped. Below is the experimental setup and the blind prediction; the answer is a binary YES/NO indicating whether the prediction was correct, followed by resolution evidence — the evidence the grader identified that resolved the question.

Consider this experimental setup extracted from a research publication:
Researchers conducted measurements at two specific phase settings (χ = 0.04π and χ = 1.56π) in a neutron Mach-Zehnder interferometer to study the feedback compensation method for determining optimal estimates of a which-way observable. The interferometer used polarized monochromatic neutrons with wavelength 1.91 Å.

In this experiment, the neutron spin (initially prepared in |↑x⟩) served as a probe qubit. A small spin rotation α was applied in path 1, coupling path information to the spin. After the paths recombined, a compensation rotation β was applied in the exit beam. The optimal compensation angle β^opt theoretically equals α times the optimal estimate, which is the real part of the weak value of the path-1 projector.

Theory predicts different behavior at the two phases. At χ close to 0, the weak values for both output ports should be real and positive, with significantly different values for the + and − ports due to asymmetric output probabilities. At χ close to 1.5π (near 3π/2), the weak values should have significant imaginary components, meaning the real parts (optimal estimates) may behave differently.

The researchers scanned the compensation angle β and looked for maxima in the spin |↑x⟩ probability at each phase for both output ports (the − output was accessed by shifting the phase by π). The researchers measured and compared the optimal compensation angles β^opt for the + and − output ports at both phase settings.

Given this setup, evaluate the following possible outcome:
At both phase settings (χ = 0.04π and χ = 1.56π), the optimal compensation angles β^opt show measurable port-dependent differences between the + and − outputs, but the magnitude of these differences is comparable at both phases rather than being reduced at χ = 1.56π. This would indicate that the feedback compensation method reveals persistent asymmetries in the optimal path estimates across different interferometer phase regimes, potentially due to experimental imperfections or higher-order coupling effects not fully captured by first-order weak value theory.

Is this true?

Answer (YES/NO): NO